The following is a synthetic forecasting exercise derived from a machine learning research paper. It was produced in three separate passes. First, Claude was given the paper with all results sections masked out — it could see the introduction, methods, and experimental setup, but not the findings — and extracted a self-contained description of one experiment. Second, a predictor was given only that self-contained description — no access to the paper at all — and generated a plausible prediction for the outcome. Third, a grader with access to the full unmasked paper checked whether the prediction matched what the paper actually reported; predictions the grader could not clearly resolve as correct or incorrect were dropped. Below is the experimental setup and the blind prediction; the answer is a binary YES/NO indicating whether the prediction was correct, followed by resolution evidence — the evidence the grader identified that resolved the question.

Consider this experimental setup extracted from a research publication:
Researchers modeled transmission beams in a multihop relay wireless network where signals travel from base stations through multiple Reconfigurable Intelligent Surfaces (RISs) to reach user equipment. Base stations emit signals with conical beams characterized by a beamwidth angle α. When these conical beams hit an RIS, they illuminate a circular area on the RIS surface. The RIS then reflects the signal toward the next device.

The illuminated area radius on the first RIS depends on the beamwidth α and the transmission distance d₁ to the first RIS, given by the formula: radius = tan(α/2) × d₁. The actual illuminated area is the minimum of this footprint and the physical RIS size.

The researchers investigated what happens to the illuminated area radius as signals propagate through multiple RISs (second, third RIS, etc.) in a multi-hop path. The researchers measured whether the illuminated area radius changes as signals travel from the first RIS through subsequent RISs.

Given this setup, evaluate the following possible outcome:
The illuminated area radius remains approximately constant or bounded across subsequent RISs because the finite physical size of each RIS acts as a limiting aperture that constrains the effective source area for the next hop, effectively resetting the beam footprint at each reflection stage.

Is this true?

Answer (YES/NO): NO